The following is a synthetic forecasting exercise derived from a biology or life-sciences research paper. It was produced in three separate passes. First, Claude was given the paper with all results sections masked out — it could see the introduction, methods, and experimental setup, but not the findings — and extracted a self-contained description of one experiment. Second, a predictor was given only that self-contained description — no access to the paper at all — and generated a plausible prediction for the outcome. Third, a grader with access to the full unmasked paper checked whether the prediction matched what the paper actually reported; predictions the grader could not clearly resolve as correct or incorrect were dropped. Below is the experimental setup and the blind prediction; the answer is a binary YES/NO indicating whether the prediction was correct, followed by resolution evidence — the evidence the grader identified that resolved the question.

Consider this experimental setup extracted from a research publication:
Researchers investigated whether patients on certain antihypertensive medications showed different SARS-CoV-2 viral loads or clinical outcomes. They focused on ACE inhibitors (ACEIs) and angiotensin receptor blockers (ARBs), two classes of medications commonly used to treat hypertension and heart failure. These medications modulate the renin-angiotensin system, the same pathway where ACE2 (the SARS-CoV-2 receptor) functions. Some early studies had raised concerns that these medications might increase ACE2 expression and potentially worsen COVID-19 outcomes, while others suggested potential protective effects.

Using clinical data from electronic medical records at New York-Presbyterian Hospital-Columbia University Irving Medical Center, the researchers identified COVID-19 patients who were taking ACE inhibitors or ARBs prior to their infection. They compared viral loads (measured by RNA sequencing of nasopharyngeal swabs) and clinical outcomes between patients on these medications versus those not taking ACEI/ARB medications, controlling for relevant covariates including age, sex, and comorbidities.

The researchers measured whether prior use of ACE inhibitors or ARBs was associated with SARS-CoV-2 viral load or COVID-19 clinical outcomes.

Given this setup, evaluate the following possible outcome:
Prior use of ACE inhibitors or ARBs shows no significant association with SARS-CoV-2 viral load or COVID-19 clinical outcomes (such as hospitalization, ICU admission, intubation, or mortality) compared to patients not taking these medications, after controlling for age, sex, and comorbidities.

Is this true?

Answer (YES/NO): NO